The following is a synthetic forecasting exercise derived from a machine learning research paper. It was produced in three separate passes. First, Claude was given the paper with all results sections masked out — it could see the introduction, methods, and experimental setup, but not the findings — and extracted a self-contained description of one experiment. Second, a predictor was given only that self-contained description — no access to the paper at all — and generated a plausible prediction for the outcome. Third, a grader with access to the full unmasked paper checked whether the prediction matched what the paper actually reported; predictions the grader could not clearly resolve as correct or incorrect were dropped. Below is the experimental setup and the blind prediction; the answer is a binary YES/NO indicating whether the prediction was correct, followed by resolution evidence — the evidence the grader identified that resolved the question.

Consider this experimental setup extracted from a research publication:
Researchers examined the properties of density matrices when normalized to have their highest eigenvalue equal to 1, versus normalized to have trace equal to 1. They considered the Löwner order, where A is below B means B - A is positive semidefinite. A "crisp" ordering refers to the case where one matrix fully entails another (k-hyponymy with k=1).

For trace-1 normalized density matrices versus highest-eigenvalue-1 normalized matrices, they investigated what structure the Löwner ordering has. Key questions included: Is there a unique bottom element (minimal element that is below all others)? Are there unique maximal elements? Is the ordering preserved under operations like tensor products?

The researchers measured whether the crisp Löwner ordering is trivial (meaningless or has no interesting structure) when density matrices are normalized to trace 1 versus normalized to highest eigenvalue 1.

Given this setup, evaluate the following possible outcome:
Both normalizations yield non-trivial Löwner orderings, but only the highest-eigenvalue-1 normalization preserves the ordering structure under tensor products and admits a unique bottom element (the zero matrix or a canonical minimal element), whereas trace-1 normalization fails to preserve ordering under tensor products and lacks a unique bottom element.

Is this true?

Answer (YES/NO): NO